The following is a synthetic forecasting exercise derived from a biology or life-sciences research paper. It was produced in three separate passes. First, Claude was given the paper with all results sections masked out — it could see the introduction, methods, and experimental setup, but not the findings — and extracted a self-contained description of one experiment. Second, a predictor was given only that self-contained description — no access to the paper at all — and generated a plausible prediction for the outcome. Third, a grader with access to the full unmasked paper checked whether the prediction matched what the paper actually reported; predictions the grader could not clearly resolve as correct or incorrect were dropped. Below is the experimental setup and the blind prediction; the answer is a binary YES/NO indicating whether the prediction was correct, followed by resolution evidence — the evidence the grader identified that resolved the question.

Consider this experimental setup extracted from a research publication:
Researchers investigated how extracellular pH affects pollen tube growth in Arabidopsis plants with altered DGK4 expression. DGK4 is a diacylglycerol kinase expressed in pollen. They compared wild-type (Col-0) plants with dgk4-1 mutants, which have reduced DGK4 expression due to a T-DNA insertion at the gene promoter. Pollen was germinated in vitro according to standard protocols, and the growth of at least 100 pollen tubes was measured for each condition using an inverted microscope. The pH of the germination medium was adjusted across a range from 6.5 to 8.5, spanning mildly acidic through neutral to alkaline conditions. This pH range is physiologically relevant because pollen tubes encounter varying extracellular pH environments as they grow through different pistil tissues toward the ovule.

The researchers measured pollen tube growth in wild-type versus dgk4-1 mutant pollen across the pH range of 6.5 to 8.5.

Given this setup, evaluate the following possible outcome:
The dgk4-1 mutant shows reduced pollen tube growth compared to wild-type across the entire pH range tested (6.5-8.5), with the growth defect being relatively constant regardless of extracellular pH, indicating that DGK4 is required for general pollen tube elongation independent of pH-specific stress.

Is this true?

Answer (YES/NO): YES